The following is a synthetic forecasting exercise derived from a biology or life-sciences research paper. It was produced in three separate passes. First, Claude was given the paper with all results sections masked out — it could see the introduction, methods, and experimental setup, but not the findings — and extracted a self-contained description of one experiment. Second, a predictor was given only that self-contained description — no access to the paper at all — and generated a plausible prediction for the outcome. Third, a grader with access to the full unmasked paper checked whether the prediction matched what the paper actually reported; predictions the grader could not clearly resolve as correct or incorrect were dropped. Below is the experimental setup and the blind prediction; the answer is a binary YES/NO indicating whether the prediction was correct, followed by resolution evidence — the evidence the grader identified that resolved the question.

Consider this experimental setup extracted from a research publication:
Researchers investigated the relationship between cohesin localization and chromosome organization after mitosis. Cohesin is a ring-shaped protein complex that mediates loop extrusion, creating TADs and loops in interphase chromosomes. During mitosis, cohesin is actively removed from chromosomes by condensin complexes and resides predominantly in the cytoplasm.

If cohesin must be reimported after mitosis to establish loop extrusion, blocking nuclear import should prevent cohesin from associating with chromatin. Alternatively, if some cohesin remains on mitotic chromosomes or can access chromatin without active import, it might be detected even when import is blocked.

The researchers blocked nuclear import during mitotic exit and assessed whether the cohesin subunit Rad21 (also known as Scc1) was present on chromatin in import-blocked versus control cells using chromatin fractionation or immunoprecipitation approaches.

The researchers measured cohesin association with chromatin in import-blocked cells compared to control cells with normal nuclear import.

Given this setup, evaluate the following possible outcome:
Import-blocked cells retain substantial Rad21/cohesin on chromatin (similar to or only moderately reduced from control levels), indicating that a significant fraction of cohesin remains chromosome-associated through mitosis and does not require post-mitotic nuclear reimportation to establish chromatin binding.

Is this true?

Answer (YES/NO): NO